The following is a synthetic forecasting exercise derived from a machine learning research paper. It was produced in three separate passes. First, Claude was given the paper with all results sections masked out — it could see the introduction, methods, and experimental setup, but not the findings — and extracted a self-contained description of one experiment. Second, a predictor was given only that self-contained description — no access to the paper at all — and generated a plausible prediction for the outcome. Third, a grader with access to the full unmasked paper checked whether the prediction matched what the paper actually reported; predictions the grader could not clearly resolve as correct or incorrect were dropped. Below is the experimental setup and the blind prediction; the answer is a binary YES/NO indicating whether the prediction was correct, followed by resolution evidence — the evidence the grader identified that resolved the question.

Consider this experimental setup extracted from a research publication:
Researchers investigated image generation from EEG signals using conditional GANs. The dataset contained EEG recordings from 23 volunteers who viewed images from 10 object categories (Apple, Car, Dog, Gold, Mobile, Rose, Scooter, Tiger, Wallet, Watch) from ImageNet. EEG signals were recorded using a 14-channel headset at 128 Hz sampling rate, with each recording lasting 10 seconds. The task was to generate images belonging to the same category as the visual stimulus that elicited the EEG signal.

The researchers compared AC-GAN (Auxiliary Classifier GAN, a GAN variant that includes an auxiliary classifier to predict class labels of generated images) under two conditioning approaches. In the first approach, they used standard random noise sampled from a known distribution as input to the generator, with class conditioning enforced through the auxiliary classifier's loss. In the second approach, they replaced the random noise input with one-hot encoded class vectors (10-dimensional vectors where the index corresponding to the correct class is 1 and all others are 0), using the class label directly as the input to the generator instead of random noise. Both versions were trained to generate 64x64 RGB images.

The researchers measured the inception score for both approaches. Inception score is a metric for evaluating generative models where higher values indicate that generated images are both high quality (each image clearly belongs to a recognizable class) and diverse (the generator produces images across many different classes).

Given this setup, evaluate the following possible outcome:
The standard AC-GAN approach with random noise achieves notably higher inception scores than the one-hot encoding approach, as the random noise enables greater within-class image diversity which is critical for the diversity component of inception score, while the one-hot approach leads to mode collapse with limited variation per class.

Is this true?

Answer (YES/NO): YES